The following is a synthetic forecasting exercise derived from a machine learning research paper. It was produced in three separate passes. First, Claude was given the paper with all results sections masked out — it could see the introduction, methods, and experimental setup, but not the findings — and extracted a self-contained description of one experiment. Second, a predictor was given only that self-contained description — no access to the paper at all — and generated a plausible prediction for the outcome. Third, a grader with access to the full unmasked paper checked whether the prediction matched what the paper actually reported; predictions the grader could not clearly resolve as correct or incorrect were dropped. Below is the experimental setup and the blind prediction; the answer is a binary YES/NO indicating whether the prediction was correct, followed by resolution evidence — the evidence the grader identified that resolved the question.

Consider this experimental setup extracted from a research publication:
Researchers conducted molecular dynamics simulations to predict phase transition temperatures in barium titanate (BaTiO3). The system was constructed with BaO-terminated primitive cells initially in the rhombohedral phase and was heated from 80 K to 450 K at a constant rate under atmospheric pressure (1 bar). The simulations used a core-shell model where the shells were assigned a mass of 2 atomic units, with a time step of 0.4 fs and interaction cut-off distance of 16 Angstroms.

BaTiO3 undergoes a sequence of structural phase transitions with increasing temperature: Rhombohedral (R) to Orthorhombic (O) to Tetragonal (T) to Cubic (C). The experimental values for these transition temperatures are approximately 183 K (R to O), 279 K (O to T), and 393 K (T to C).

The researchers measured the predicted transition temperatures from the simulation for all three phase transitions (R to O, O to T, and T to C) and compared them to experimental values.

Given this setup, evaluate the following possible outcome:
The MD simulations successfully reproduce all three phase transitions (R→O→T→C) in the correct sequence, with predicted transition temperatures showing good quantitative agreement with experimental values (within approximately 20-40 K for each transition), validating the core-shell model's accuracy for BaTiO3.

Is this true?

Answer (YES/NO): NO